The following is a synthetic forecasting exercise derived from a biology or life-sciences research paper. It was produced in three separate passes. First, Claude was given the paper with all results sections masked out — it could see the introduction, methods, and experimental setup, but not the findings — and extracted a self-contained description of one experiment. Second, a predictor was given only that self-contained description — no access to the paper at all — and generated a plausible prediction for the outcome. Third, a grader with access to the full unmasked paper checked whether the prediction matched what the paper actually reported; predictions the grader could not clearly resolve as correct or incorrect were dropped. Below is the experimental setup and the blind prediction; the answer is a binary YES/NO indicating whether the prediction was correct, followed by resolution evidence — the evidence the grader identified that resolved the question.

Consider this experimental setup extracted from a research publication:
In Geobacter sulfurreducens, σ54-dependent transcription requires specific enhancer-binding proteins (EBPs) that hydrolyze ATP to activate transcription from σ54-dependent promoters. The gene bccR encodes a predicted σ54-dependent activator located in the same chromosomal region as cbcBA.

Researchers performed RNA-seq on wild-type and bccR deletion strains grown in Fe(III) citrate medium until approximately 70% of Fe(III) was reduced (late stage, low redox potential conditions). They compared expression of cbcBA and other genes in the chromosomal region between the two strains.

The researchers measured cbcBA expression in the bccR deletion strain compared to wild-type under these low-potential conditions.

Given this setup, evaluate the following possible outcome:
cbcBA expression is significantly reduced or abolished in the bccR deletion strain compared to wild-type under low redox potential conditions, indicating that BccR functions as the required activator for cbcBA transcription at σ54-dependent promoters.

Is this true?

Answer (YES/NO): YES